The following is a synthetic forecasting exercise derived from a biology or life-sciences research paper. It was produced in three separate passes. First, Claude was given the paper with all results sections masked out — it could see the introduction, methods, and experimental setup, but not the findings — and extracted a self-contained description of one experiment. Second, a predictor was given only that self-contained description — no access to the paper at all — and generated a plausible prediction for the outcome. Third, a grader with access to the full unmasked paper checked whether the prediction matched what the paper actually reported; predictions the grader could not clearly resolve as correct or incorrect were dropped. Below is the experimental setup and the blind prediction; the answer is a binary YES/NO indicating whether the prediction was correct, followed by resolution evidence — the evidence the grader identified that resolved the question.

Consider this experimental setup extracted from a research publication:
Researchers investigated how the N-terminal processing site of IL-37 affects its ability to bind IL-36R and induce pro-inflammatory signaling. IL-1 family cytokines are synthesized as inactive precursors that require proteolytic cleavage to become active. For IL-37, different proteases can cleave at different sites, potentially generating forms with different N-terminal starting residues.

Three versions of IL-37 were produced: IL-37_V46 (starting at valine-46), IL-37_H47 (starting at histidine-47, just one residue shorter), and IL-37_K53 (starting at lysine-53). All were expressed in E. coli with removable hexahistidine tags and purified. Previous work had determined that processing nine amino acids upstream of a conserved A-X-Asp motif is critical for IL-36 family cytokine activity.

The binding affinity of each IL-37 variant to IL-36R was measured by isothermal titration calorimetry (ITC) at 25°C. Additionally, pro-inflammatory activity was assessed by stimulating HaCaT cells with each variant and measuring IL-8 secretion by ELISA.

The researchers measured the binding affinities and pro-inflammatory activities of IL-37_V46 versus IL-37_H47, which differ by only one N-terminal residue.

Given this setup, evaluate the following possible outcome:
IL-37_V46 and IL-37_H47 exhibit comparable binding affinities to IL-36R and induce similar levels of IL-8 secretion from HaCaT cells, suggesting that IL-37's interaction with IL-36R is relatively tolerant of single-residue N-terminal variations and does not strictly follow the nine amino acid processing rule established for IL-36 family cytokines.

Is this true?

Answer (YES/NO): NO